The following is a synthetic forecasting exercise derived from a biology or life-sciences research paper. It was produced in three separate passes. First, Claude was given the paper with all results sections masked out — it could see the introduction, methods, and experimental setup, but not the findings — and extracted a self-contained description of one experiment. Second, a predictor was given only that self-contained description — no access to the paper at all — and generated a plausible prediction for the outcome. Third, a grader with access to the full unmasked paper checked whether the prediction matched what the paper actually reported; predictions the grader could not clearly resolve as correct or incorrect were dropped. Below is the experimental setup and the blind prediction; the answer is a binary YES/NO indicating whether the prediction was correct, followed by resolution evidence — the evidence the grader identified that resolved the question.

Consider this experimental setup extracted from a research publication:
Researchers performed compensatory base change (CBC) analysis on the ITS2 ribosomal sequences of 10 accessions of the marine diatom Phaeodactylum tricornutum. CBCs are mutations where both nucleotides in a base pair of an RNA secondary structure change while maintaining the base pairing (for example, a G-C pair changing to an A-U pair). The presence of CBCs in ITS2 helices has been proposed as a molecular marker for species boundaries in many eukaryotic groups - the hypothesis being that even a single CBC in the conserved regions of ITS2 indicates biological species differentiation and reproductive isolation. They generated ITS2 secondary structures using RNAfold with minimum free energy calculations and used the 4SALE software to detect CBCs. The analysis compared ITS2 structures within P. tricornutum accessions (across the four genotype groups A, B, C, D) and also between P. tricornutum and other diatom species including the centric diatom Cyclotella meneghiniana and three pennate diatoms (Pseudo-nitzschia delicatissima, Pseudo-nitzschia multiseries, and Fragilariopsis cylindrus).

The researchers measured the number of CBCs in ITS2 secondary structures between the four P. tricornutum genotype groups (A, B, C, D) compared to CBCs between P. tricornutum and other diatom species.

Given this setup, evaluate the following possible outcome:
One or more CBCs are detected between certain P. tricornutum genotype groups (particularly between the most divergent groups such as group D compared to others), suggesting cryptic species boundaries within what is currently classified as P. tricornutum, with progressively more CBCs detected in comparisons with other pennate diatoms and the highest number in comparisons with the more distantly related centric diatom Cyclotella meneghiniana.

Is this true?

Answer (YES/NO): NO